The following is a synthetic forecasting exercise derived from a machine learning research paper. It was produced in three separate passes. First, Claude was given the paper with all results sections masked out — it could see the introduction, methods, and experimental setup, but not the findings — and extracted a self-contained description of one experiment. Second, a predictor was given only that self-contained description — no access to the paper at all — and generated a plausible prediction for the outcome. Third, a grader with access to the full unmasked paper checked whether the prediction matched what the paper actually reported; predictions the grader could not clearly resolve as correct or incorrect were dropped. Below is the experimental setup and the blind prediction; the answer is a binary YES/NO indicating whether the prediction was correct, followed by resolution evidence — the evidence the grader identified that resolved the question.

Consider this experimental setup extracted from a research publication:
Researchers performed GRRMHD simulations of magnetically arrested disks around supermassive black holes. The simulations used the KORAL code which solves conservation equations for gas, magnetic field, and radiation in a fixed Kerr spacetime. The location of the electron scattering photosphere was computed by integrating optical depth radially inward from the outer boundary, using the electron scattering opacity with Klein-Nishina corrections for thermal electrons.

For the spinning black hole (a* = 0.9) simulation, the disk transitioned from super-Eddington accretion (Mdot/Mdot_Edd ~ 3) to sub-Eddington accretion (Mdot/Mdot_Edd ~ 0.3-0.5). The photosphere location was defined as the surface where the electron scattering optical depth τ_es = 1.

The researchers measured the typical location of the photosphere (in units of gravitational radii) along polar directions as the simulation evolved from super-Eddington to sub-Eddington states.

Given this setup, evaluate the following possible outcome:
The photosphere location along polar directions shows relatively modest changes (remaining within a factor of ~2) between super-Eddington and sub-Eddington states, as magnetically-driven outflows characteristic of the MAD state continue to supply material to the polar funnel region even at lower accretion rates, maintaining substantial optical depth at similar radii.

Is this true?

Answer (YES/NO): NO